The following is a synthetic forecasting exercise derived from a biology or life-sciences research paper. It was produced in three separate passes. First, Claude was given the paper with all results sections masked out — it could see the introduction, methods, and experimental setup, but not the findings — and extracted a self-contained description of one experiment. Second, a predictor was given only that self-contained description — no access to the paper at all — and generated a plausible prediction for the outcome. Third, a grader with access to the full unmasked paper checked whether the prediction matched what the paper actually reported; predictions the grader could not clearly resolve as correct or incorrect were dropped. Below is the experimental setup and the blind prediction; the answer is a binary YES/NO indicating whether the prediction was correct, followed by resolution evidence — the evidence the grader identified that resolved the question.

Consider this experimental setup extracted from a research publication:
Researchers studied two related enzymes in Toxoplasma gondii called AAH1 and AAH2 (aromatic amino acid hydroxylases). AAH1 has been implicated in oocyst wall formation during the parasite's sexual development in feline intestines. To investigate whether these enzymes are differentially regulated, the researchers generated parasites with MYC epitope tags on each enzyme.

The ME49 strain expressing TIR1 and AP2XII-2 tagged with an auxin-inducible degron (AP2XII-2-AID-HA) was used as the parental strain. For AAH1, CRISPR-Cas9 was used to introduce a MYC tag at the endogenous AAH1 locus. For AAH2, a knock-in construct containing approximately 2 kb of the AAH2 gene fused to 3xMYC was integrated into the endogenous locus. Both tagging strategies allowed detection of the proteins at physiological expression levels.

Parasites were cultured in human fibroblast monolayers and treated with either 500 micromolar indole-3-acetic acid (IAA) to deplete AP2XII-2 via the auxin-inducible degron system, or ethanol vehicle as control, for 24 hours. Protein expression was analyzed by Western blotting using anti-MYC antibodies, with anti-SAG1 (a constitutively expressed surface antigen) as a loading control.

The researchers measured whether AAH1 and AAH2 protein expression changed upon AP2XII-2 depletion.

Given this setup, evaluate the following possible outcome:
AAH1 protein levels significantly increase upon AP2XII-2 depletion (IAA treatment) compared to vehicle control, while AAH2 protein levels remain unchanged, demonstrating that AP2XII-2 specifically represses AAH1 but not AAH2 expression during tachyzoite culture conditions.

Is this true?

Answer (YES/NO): YES